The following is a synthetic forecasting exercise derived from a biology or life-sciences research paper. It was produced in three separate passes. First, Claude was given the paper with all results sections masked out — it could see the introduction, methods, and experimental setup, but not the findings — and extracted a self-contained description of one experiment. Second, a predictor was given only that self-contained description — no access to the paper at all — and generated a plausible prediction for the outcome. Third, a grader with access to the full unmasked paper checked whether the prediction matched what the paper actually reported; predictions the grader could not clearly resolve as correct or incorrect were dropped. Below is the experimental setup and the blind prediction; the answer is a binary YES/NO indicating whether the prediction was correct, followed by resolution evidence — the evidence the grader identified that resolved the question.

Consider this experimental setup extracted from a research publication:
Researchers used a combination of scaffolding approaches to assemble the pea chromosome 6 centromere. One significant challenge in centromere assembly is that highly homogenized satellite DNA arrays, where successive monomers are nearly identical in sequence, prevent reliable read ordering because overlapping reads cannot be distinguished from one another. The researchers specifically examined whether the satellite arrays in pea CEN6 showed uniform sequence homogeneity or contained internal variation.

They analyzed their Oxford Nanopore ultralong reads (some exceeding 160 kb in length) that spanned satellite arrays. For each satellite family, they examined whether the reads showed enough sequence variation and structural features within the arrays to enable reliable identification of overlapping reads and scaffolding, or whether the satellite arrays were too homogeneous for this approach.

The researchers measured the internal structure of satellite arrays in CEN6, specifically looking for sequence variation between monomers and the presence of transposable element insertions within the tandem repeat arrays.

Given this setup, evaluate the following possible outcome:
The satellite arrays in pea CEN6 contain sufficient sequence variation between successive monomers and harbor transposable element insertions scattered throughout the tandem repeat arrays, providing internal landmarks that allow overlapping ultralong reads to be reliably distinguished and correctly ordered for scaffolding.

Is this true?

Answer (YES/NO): NO